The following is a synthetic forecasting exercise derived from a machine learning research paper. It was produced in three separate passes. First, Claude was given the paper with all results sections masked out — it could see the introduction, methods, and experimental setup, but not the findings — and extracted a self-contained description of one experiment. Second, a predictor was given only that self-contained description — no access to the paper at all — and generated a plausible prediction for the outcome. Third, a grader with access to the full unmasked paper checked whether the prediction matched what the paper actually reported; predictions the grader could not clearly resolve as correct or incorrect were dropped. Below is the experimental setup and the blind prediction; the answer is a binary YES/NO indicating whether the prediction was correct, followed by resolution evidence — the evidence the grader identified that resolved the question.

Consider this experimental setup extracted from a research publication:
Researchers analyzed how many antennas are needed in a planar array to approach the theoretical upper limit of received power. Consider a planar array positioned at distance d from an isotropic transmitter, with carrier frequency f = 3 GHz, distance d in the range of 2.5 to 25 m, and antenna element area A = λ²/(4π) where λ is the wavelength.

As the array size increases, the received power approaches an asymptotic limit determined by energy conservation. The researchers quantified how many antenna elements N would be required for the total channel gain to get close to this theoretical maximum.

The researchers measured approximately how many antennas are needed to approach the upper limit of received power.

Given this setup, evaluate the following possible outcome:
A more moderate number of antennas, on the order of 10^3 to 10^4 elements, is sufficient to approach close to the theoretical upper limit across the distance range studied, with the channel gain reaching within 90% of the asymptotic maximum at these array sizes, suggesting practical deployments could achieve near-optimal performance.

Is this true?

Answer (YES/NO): NO